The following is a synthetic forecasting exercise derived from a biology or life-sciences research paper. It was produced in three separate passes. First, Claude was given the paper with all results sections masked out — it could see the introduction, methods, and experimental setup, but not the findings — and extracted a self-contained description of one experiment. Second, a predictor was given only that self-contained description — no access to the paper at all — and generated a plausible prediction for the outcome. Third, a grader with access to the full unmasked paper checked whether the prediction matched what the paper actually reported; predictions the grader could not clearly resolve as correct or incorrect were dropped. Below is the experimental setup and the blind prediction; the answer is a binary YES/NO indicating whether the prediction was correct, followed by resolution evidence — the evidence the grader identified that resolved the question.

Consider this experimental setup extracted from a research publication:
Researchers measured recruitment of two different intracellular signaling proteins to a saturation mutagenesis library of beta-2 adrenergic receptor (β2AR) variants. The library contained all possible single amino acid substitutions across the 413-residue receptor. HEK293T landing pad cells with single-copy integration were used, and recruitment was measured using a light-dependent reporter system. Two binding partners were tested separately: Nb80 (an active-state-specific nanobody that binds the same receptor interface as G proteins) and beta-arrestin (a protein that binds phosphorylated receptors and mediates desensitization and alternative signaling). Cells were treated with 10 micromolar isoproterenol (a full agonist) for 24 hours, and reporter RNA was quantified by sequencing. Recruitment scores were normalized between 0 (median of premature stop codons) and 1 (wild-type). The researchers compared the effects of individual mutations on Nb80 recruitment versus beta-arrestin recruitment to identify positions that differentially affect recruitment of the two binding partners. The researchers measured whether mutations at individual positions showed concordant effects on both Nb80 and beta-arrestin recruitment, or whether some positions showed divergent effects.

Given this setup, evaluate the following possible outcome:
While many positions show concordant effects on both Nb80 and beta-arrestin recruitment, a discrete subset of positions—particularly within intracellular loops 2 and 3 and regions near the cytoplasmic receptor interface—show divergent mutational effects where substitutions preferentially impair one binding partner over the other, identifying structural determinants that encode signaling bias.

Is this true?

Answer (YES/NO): NO